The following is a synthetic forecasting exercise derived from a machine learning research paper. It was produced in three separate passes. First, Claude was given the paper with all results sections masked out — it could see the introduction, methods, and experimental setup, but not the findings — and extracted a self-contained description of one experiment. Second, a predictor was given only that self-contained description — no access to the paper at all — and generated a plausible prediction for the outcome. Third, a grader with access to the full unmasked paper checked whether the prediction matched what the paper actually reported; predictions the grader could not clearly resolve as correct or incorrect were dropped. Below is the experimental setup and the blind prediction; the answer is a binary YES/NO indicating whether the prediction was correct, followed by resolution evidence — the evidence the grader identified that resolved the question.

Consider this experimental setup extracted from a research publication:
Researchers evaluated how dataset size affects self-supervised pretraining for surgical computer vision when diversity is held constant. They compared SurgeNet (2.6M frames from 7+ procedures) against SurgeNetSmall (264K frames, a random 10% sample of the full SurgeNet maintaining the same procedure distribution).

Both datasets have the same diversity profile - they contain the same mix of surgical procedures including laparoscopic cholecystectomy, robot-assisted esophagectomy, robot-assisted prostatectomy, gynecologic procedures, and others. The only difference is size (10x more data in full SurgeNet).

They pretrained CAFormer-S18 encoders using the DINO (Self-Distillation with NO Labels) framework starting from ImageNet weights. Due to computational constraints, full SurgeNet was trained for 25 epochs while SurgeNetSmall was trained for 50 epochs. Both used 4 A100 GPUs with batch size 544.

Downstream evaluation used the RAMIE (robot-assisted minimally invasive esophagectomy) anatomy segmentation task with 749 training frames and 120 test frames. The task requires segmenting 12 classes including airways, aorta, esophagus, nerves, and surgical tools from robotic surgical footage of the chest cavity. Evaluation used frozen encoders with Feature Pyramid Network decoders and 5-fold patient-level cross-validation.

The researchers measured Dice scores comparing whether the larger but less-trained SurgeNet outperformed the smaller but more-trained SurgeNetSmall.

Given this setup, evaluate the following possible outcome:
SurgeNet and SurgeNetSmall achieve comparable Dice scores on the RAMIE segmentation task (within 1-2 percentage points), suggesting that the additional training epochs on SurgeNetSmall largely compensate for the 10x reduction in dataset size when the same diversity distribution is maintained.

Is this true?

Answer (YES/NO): NO